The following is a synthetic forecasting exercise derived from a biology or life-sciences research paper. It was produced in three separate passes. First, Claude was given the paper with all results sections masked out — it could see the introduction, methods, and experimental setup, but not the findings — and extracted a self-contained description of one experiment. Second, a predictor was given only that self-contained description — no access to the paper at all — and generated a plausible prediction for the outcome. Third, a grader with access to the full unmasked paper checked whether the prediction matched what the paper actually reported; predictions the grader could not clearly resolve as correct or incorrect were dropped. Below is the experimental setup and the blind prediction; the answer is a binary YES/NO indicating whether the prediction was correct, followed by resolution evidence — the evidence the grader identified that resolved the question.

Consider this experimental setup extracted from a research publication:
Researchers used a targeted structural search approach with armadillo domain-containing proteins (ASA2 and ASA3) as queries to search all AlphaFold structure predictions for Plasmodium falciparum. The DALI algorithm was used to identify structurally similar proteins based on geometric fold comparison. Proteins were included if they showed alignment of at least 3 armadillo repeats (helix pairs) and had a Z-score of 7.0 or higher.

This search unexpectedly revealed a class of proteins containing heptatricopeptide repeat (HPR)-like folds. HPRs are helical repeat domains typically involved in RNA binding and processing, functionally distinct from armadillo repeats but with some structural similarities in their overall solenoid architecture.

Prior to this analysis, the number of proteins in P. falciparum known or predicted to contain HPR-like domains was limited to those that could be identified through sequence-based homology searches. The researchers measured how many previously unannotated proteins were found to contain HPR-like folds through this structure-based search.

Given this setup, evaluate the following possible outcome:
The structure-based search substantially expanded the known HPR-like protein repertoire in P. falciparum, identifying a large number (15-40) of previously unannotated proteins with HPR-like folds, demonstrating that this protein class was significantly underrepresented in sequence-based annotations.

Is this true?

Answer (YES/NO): NO